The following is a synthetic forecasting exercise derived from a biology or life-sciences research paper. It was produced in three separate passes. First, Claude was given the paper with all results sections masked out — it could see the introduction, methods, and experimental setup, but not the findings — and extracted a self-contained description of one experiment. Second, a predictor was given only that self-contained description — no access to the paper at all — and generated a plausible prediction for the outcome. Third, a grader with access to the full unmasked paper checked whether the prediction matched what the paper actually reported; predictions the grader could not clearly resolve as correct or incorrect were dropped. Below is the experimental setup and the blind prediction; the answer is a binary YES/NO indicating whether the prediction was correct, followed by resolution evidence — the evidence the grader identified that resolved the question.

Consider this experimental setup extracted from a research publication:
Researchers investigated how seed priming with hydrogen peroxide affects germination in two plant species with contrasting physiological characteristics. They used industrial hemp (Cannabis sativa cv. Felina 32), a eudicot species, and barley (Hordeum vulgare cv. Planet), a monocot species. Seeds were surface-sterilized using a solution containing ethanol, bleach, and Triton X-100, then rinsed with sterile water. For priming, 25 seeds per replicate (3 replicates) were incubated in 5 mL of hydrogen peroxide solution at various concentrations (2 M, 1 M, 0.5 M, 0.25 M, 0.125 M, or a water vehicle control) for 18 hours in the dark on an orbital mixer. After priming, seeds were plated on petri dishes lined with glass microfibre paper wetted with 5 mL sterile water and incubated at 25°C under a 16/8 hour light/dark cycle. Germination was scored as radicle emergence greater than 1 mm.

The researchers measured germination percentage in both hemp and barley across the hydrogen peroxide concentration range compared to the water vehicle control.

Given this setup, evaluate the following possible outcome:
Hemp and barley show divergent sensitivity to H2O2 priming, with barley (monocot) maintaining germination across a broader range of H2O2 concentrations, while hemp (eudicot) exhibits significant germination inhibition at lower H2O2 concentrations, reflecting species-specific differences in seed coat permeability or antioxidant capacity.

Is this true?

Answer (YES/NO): NO